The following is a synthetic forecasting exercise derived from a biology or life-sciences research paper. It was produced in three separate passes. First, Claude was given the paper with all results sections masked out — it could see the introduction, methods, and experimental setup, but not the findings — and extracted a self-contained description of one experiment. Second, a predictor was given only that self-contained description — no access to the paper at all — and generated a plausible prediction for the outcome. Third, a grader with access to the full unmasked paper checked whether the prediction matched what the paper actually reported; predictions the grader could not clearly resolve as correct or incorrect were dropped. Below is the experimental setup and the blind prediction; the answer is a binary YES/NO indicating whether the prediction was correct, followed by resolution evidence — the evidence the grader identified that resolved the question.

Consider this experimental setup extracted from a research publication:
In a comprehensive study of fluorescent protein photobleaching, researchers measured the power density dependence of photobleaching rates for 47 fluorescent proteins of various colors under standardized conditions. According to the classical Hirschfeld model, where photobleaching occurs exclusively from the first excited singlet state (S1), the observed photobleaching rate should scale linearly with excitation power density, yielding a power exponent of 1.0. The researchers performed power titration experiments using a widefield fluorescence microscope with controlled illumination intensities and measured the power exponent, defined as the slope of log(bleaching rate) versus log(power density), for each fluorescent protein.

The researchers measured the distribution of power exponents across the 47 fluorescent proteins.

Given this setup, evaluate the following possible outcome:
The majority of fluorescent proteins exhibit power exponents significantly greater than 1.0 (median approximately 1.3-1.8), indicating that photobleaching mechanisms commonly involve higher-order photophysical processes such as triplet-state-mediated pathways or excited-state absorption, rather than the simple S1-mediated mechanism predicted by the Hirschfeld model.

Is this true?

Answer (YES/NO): NO